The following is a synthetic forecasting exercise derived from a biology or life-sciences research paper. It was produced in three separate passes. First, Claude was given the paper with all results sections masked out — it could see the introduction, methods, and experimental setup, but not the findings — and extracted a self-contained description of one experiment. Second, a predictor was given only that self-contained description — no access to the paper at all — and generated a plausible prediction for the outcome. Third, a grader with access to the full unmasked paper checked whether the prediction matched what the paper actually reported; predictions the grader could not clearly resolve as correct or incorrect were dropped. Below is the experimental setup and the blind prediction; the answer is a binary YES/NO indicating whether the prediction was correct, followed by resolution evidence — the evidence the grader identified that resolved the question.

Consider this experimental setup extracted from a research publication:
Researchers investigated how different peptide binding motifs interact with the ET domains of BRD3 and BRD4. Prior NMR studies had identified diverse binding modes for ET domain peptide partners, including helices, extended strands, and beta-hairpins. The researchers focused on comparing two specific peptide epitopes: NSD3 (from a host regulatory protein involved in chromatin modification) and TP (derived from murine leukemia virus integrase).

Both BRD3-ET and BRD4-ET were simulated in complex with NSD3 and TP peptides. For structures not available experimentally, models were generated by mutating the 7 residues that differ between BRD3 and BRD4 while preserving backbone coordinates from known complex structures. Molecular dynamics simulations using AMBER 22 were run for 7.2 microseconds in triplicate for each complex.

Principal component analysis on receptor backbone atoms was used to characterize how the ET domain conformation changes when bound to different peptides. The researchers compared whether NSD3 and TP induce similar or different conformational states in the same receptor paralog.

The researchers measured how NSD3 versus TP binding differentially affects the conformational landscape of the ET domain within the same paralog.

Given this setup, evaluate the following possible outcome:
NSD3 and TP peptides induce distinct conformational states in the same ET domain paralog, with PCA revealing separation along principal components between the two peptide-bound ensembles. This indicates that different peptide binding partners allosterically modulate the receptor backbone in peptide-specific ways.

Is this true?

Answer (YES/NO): NO